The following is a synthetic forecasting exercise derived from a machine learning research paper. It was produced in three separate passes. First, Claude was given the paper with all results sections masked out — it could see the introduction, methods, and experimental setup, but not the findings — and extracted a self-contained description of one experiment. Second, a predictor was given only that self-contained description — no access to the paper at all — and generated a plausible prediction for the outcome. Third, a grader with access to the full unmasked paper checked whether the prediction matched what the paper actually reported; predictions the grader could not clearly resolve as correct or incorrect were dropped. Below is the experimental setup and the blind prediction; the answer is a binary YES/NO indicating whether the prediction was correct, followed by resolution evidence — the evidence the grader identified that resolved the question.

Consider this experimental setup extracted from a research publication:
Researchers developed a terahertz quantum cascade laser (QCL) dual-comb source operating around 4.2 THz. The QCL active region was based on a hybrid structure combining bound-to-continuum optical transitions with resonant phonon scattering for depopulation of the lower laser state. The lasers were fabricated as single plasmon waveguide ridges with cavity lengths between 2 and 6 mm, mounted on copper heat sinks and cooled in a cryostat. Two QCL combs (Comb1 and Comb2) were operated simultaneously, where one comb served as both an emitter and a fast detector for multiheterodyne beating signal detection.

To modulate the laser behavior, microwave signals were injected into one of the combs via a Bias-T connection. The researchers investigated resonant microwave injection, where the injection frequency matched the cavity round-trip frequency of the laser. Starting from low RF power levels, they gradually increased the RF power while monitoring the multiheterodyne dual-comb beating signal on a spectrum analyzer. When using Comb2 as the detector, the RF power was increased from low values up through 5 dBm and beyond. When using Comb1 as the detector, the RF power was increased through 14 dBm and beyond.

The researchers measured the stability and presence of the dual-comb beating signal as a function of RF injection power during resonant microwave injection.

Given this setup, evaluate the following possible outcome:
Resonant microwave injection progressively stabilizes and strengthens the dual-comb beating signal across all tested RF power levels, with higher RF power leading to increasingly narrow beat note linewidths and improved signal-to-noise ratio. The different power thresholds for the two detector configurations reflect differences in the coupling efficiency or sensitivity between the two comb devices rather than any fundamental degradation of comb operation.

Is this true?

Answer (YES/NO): NO